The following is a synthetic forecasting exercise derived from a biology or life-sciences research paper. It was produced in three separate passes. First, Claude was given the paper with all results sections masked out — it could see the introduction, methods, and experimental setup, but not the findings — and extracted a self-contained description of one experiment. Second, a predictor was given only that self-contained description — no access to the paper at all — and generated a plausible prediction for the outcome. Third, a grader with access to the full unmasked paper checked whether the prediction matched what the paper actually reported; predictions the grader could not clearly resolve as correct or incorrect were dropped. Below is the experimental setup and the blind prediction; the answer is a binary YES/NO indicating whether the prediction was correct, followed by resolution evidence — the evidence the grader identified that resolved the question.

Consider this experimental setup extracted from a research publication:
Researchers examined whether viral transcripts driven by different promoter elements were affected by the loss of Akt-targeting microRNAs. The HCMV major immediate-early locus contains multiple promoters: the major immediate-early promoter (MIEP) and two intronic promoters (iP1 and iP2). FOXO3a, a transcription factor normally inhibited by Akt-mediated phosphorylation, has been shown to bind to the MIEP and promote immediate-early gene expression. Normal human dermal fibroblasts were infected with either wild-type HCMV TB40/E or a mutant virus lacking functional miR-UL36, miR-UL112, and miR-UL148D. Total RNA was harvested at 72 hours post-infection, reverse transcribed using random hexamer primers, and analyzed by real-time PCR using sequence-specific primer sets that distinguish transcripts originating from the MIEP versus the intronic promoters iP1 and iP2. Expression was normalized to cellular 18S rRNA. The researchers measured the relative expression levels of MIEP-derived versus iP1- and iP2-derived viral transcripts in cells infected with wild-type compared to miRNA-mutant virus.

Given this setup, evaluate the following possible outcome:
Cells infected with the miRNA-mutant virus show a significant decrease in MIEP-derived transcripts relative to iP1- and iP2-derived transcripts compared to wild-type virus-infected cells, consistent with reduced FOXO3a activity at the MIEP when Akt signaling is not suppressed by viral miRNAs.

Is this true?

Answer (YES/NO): NO